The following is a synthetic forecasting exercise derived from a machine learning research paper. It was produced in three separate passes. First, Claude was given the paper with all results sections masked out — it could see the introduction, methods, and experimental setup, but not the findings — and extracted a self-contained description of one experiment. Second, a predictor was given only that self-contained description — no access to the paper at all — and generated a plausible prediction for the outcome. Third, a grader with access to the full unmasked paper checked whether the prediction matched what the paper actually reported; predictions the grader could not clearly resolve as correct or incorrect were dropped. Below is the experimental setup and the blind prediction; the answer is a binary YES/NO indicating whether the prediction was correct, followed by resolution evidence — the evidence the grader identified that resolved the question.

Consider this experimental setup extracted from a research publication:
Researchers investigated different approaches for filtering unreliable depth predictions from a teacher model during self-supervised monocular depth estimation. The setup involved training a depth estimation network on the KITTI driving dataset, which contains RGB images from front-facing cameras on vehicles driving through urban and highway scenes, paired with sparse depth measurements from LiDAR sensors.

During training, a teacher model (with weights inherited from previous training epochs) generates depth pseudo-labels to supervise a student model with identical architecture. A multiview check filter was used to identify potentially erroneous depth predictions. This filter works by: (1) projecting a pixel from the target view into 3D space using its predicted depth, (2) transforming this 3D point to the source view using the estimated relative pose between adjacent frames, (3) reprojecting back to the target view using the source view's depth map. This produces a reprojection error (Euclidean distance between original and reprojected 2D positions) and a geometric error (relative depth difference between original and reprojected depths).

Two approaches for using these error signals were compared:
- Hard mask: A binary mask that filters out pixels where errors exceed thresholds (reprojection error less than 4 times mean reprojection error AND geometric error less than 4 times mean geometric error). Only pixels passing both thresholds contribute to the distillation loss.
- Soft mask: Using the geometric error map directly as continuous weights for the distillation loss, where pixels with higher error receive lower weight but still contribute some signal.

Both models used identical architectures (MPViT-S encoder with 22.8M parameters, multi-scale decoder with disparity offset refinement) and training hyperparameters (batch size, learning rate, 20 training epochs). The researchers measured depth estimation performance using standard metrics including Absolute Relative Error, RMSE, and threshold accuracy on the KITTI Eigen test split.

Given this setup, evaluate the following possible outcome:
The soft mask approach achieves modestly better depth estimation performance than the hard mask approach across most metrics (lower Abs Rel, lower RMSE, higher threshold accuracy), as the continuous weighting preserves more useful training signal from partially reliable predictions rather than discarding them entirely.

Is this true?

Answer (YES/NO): NO